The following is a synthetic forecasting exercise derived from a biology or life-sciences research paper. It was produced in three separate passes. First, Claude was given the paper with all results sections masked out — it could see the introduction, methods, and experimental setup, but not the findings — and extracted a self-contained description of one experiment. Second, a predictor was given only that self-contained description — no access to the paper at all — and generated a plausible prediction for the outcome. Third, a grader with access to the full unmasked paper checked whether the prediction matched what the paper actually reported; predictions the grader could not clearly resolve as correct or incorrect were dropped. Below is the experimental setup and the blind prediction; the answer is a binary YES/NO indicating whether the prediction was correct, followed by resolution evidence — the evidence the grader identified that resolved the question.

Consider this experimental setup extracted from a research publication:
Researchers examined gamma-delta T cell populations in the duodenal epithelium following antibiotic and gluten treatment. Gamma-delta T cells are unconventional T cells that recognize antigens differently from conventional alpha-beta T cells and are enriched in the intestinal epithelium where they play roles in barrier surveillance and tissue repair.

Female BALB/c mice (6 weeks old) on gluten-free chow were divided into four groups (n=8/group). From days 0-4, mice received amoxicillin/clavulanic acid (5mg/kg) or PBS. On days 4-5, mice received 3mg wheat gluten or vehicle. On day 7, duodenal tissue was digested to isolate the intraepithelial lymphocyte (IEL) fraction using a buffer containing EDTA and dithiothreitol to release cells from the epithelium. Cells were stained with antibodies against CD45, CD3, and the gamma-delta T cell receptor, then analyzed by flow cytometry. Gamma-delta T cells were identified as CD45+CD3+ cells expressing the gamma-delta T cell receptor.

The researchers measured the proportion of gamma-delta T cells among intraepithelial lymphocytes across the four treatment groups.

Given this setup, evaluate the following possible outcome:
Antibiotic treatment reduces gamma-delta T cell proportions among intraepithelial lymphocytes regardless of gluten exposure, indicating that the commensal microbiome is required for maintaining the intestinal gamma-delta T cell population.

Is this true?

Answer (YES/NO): NO